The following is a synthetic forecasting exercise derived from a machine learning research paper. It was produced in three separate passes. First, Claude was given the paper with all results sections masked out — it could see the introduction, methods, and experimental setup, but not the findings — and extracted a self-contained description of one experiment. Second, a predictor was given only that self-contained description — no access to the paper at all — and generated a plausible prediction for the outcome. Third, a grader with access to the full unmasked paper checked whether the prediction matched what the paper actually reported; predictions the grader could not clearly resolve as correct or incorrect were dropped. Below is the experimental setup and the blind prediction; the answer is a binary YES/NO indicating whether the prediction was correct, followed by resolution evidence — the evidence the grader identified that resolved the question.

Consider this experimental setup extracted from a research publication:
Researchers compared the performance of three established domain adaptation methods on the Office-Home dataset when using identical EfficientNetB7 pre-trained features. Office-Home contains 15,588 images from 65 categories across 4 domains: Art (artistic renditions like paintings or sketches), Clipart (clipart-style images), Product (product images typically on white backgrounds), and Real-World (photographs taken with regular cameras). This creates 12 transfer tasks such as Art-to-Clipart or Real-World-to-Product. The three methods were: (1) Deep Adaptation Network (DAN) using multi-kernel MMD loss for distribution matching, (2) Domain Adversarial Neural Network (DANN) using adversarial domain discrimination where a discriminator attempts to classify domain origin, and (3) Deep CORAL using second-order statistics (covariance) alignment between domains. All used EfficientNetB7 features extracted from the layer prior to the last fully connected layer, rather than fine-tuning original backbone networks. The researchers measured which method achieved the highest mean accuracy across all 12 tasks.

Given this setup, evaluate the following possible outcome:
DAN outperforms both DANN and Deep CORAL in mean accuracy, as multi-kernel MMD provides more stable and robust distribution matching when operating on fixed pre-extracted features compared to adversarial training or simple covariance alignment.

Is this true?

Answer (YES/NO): NO